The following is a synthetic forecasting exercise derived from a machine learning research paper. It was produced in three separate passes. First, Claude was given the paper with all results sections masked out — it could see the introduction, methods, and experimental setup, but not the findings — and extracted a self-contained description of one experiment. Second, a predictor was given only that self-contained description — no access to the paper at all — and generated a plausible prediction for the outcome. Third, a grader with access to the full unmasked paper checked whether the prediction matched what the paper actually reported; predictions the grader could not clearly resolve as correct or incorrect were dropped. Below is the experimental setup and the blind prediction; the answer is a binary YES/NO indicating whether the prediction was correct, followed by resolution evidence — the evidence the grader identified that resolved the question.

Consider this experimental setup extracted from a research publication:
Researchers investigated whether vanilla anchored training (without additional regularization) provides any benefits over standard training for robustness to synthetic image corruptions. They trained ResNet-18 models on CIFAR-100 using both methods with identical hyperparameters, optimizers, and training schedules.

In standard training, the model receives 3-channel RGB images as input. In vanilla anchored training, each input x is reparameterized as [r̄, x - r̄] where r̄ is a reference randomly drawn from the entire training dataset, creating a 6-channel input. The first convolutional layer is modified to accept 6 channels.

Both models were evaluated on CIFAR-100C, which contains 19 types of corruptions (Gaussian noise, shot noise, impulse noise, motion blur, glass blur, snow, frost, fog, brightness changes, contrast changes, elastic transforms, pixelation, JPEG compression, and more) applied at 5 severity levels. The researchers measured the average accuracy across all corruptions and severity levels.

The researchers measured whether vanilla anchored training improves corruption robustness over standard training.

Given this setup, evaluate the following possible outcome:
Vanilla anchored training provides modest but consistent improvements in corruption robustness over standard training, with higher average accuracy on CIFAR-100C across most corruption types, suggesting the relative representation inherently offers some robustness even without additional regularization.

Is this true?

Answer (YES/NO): YES